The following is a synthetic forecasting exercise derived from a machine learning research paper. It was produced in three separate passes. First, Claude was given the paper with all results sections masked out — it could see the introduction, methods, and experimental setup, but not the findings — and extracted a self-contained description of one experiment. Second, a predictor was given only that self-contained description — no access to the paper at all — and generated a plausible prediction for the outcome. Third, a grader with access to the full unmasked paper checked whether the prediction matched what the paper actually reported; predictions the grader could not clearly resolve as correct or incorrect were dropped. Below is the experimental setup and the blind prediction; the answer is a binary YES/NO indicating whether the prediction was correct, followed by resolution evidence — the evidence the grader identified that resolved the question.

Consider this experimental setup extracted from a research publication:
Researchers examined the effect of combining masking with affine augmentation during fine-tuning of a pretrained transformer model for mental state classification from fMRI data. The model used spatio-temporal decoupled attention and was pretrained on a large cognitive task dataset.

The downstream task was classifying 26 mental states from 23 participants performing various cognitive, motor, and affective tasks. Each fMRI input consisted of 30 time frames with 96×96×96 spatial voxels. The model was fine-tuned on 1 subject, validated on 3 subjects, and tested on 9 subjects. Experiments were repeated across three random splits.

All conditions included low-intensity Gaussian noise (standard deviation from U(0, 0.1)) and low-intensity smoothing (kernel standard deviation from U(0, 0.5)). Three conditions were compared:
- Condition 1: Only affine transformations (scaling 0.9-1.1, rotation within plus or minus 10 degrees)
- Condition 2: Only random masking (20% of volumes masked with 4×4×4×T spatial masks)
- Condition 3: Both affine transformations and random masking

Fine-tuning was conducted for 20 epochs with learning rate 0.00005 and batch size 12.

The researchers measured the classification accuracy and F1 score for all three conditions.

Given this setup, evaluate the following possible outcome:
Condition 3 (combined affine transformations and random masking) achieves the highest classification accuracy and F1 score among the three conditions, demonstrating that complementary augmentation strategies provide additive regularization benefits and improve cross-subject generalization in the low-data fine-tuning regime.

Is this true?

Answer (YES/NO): NO